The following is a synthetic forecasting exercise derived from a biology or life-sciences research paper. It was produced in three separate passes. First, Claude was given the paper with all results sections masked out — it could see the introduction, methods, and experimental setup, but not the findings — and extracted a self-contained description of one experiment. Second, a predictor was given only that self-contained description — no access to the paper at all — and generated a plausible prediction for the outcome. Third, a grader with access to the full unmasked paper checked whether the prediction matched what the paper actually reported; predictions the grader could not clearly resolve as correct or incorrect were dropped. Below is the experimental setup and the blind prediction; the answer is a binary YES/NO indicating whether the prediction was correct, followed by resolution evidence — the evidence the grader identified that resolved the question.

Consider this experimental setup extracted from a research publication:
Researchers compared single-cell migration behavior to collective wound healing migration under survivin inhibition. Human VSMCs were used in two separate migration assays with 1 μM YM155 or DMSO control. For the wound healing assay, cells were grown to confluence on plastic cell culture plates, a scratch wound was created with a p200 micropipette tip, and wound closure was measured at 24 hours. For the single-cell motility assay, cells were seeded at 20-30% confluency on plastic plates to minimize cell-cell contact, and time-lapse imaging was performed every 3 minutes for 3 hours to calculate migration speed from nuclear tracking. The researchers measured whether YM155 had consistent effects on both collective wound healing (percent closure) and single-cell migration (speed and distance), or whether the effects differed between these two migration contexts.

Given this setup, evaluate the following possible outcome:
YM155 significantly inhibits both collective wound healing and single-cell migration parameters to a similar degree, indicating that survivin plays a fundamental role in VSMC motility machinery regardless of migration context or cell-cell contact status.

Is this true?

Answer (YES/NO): YES